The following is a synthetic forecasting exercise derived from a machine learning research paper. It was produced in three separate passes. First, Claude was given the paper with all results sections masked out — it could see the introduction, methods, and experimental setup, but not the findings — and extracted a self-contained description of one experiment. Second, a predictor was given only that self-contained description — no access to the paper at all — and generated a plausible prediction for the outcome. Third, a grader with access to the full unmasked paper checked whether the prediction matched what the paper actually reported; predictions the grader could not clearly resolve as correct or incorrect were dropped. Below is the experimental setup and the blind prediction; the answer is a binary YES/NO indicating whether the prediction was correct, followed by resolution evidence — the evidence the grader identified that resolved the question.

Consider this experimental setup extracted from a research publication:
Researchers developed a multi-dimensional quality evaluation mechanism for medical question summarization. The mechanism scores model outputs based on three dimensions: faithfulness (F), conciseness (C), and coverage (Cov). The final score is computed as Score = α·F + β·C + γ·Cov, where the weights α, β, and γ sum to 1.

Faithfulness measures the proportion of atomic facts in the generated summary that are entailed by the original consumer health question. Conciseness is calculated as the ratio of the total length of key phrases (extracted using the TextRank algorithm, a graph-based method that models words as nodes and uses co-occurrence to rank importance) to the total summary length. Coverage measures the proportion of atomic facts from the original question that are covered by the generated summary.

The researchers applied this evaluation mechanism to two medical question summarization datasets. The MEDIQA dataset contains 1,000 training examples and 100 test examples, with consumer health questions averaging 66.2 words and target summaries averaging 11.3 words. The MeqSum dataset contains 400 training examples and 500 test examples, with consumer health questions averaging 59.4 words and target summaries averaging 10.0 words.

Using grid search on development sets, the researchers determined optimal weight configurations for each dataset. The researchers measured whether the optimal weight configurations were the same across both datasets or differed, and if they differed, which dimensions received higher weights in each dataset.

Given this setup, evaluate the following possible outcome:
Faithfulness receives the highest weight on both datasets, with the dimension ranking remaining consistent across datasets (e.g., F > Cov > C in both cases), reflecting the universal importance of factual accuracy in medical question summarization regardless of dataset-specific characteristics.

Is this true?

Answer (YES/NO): NO